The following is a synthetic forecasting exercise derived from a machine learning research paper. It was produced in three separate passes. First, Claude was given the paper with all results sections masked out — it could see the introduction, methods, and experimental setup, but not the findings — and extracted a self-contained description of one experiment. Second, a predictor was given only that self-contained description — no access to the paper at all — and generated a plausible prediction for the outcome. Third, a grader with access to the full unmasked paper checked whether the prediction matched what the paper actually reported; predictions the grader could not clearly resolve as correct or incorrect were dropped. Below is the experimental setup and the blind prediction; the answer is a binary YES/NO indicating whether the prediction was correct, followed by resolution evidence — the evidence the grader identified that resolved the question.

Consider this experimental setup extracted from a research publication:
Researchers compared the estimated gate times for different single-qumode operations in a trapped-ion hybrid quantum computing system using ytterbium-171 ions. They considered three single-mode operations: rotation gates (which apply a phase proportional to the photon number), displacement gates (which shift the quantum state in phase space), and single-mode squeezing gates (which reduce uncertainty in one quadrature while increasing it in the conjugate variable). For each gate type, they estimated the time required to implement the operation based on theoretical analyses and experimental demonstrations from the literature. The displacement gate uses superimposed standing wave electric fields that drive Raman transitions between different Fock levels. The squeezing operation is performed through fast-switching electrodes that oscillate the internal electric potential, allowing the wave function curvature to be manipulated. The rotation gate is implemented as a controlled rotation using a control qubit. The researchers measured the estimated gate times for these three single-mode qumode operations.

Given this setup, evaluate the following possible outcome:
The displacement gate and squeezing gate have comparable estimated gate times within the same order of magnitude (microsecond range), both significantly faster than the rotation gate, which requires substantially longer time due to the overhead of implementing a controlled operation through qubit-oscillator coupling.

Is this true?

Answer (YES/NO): YES